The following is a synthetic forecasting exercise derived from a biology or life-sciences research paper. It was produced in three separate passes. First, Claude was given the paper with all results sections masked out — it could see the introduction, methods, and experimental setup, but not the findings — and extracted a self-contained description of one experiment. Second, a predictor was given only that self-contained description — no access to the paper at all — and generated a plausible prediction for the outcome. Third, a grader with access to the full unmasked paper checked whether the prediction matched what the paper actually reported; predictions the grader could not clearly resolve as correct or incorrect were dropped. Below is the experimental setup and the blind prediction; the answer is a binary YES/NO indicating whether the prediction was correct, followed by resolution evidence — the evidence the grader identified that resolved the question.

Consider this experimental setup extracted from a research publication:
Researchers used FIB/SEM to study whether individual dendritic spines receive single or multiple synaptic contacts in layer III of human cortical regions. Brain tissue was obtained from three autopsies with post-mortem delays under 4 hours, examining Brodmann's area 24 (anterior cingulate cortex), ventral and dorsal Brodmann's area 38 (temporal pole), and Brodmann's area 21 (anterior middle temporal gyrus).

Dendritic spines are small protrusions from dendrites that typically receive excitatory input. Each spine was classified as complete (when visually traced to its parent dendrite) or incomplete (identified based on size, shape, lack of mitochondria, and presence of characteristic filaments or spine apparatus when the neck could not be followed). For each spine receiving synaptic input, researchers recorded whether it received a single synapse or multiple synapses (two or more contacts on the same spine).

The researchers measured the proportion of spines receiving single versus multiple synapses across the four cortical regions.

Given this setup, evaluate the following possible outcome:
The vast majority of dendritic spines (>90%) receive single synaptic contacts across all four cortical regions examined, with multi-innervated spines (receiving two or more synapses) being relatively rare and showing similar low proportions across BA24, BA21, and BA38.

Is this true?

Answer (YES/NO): NO